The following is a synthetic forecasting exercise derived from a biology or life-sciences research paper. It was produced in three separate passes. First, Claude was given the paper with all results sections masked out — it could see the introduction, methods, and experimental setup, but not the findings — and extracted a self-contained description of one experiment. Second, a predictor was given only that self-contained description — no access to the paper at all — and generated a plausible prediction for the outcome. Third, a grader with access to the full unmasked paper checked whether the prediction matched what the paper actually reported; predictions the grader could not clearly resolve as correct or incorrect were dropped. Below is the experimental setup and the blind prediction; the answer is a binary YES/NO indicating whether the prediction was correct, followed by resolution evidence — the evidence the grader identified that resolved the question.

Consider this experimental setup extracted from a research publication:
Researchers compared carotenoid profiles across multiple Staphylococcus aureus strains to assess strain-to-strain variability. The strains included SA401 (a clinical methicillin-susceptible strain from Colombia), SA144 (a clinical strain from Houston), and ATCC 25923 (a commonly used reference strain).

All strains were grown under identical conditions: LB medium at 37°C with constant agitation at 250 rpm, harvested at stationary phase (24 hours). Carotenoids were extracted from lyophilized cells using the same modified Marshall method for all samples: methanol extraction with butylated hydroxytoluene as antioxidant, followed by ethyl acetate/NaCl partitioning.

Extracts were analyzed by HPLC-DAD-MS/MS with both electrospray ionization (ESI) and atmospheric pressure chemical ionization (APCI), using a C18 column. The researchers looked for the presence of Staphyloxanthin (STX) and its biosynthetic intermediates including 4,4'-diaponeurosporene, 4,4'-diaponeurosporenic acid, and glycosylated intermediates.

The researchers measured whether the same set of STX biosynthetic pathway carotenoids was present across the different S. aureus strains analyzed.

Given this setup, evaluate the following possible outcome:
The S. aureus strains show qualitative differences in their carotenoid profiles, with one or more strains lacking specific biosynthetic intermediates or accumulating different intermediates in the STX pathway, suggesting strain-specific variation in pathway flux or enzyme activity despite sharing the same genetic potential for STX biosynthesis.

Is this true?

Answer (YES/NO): NO